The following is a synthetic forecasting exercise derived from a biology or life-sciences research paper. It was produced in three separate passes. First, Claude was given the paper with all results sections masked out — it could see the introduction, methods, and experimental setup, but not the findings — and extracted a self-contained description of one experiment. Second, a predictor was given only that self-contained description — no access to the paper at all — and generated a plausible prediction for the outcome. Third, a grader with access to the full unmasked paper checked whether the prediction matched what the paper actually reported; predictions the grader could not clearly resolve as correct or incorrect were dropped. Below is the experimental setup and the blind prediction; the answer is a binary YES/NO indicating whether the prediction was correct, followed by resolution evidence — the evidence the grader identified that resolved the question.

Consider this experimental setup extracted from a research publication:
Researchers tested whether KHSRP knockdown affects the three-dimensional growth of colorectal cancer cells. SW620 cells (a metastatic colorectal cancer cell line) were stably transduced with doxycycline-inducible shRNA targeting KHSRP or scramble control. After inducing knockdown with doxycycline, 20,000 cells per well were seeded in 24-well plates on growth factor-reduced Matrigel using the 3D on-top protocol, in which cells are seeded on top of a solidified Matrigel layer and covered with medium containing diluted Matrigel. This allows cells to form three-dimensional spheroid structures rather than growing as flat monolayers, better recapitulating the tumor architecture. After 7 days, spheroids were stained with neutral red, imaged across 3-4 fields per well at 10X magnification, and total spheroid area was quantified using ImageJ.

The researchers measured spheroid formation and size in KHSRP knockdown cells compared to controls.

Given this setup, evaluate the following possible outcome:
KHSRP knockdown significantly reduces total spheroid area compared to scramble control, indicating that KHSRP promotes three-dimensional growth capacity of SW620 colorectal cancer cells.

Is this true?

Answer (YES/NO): YES